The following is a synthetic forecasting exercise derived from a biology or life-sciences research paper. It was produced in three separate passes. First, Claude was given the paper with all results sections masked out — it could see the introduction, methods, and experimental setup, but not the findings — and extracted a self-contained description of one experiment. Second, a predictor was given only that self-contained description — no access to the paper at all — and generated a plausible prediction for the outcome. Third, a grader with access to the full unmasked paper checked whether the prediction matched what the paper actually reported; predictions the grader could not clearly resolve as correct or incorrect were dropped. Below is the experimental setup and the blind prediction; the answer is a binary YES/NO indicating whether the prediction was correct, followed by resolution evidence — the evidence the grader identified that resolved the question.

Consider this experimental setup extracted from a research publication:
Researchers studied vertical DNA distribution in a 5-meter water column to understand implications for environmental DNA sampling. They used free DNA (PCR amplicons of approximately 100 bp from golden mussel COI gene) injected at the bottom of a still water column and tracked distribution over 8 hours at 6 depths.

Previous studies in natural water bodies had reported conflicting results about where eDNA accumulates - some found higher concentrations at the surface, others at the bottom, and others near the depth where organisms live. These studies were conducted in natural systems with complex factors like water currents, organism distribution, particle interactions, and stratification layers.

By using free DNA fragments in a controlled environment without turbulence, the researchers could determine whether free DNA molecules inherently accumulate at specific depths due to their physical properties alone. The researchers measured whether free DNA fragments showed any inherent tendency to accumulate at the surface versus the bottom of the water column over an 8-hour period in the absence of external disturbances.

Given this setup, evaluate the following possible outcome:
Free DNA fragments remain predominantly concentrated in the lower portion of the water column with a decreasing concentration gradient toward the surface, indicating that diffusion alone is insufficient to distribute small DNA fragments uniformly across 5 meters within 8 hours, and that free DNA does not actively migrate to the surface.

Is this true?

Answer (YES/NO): NO